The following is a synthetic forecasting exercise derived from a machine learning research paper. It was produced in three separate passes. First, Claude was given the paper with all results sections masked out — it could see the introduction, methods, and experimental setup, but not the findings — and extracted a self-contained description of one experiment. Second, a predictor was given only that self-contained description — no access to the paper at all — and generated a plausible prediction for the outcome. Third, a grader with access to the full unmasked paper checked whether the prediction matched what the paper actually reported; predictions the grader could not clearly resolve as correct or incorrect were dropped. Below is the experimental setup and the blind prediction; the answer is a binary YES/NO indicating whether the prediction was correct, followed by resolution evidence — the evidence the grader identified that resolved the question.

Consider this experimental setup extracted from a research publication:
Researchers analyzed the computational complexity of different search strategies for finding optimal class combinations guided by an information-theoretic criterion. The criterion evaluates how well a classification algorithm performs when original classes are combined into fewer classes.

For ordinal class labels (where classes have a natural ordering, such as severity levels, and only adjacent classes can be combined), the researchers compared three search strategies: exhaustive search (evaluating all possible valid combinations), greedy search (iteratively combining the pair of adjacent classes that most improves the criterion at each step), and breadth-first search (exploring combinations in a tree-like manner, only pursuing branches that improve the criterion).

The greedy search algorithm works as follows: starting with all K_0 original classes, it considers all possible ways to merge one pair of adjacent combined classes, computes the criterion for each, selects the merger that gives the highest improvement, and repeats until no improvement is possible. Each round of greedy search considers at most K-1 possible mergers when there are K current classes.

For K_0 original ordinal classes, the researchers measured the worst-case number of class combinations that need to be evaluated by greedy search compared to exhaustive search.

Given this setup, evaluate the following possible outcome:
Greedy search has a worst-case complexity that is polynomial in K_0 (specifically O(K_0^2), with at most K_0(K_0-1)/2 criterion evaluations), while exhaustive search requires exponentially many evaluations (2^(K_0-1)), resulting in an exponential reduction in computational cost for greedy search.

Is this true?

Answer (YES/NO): YES